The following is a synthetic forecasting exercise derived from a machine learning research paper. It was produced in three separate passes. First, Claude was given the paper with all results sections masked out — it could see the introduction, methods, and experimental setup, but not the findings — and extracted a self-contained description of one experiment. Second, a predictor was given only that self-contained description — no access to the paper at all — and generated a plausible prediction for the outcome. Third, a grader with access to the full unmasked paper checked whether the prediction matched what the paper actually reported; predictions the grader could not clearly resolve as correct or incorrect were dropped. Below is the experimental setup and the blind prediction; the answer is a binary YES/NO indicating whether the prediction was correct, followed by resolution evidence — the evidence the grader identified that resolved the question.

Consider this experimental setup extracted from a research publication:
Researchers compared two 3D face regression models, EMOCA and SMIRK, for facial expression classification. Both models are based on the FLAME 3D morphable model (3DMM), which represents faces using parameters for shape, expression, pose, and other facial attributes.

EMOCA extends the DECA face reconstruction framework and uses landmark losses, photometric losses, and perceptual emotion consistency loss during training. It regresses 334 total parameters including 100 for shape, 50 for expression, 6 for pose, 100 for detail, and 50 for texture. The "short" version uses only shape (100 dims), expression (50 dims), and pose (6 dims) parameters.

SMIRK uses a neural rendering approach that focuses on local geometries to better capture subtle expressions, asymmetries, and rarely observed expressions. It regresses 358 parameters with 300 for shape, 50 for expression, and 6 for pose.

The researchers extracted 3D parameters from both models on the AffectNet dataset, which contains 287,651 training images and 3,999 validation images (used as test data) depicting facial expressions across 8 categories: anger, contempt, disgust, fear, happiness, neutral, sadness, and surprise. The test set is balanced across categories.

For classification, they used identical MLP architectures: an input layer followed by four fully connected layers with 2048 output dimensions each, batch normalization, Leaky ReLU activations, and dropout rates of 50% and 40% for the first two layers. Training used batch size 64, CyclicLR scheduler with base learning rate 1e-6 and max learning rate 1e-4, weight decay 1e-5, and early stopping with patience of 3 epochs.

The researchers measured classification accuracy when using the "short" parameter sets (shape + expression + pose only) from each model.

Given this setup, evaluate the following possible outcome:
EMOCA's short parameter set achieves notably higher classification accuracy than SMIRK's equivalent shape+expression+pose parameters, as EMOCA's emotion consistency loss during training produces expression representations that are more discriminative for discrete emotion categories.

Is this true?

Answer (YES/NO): YES